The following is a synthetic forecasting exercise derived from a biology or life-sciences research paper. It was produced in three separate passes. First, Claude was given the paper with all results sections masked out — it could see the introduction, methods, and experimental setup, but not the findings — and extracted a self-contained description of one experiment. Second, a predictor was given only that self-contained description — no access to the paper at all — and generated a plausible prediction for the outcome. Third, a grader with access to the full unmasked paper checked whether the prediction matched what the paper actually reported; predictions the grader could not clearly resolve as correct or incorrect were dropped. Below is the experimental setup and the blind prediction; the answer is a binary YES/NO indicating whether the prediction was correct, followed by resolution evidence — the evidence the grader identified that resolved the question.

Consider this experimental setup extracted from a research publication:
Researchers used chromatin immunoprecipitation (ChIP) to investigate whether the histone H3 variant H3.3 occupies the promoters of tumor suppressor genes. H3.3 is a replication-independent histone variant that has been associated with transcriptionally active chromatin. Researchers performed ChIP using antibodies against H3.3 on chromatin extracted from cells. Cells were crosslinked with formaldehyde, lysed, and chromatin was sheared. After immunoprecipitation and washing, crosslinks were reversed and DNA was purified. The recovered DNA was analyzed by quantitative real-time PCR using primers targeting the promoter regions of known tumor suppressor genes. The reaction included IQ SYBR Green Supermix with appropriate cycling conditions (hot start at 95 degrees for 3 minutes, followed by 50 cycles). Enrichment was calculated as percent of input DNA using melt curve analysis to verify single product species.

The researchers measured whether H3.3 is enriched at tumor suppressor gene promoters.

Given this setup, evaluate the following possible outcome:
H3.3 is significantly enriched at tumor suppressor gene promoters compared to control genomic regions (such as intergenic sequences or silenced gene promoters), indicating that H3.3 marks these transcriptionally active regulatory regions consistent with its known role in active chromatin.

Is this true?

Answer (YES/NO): YES